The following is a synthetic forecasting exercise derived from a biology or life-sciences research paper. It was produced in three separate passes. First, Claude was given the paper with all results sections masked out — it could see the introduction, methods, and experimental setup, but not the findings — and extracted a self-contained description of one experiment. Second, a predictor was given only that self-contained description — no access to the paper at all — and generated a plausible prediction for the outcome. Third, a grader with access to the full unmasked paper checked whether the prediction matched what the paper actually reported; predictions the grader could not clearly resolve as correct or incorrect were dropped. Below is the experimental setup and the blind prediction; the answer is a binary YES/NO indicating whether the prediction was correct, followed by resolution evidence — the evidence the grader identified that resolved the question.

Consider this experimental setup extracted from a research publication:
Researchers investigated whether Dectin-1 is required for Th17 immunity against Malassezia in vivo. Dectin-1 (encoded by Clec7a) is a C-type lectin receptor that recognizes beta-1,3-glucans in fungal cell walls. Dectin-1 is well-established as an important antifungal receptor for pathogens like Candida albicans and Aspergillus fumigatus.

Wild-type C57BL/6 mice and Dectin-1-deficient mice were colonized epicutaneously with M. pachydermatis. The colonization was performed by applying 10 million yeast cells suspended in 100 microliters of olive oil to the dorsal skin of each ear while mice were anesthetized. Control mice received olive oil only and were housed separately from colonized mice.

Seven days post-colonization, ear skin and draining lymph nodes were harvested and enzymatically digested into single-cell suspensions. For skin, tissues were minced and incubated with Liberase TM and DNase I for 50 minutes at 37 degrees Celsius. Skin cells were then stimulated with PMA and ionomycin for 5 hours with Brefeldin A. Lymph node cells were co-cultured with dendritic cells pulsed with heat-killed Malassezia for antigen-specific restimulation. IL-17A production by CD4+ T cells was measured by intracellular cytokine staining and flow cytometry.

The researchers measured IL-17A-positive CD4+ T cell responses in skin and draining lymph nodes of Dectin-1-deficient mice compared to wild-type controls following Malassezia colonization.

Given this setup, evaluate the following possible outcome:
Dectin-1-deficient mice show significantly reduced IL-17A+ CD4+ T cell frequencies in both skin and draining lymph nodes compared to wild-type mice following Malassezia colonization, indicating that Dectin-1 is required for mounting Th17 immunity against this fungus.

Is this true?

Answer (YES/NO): NO